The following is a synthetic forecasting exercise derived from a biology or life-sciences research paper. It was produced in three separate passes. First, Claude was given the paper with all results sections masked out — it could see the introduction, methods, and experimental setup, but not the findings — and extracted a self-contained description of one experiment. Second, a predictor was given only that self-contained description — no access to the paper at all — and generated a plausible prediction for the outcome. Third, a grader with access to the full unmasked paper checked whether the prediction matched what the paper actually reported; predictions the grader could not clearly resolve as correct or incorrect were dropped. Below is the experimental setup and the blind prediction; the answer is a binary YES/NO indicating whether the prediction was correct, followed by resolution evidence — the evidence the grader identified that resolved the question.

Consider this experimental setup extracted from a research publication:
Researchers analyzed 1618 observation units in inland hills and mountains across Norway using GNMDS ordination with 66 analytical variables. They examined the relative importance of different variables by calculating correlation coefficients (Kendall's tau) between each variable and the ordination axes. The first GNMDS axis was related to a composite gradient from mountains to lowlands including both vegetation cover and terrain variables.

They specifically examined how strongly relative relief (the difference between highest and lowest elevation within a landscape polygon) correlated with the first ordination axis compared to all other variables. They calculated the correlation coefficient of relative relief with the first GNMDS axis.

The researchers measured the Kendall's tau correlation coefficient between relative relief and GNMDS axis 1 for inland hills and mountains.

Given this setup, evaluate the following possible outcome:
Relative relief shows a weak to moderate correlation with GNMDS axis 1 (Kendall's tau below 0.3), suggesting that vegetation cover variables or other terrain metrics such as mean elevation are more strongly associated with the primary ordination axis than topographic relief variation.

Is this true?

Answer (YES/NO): NO